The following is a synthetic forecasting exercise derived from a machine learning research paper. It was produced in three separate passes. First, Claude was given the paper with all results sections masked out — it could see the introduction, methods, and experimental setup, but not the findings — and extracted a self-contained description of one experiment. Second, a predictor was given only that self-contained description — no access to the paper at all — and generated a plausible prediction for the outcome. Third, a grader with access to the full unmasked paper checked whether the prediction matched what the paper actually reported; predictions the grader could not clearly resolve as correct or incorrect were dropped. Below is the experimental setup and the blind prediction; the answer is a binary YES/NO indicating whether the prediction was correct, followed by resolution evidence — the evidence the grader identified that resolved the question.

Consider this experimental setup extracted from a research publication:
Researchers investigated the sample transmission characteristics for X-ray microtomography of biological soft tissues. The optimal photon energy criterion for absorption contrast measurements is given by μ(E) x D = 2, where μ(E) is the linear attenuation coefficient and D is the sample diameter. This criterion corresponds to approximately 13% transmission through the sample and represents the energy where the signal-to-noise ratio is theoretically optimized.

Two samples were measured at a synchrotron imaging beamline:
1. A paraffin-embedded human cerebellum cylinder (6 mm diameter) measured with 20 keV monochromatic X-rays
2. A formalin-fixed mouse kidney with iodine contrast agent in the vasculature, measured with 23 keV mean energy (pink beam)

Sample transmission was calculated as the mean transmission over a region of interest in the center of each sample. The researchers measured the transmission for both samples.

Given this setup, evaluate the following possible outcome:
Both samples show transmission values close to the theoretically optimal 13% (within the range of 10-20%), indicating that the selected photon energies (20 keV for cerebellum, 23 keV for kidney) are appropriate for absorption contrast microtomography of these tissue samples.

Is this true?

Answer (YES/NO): NO